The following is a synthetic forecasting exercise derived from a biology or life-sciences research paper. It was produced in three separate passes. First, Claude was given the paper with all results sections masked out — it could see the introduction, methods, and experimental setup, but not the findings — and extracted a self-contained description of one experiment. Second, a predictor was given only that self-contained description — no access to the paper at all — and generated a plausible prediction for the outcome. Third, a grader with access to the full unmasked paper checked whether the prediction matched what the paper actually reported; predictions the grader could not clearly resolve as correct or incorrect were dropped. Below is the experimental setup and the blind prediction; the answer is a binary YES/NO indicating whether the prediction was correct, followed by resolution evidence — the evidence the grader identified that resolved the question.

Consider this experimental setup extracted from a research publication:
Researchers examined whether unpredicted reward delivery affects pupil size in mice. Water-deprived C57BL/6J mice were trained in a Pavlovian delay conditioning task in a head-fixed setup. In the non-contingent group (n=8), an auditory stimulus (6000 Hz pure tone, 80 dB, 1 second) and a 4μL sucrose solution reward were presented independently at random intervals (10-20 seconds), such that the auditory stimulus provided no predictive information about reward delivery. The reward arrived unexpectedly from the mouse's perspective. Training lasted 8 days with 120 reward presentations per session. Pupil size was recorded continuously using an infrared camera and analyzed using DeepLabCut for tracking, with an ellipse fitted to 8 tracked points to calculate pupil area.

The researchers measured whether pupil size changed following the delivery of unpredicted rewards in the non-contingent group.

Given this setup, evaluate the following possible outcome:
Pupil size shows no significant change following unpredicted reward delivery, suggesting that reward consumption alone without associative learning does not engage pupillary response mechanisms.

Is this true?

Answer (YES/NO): YES